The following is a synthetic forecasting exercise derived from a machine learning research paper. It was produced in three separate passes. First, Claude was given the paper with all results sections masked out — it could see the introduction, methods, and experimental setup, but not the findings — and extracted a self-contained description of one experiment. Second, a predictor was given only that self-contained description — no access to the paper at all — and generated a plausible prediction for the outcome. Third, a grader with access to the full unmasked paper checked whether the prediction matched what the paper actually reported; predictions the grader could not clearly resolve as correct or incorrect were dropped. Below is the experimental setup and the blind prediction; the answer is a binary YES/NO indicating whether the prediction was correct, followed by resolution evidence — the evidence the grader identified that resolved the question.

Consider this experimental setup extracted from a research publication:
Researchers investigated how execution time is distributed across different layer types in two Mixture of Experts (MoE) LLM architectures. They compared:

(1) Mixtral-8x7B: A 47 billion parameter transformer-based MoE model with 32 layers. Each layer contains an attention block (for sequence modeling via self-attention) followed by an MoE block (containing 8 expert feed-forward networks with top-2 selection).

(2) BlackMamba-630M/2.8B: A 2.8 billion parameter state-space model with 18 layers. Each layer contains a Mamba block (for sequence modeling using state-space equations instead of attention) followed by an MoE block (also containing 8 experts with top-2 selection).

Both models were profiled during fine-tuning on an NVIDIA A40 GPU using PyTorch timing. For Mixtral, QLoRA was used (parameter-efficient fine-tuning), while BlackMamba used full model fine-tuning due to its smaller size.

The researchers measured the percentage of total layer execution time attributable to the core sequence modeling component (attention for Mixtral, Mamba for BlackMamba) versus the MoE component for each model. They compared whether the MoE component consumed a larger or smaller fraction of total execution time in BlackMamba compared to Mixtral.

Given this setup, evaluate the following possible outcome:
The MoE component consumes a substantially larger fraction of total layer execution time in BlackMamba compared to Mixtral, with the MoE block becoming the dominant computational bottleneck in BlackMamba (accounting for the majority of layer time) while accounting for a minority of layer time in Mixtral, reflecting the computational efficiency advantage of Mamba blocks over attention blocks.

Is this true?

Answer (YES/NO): NO